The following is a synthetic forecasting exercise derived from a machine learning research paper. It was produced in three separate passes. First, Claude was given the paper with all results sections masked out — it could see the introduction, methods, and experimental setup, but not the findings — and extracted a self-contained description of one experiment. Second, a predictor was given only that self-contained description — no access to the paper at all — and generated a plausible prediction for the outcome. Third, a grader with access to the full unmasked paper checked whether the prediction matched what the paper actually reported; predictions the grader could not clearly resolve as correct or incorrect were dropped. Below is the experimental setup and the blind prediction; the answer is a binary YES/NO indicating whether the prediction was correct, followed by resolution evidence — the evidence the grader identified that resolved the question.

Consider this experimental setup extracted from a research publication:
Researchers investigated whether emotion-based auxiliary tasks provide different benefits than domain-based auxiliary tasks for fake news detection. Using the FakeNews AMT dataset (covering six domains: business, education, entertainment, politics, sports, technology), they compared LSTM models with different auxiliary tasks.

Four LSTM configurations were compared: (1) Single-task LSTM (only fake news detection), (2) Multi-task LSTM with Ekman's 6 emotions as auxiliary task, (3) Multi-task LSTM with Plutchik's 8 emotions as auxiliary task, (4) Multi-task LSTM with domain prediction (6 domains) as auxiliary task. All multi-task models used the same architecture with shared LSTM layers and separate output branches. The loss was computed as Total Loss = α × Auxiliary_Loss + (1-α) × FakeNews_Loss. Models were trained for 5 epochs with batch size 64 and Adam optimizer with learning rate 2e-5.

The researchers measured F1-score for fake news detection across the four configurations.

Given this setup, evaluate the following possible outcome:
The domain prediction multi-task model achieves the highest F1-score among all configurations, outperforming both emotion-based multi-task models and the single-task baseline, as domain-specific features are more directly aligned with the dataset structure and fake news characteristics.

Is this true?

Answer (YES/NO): NO